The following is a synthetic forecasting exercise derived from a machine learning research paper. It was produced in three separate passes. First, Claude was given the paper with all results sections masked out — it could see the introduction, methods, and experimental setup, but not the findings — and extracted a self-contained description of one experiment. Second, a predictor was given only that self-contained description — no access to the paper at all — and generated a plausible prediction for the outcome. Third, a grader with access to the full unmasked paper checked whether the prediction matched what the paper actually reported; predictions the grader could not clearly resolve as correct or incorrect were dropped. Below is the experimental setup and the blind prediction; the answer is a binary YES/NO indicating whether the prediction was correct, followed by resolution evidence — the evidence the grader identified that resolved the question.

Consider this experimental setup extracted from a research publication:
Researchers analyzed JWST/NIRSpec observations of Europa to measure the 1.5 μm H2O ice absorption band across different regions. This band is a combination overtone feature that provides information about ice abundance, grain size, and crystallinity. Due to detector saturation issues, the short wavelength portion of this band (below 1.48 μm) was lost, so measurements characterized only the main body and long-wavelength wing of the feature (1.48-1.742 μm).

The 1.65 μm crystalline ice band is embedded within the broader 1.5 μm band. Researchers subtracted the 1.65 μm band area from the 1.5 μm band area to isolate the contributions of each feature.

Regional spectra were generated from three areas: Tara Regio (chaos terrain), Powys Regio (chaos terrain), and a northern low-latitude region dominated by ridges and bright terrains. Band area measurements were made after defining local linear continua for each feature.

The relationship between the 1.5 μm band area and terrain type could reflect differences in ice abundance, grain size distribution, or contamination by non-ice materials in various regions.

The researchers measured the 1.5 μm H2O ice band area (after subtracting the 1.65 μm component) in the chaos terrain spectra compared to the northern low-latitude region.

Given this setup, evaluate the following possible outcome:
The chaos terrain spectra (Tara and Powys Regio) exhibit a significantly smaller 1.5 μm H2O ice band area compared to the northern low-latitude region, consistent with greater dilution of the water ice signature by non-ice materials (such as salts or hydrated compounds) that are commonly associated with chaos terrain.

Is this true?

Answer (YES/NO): YES